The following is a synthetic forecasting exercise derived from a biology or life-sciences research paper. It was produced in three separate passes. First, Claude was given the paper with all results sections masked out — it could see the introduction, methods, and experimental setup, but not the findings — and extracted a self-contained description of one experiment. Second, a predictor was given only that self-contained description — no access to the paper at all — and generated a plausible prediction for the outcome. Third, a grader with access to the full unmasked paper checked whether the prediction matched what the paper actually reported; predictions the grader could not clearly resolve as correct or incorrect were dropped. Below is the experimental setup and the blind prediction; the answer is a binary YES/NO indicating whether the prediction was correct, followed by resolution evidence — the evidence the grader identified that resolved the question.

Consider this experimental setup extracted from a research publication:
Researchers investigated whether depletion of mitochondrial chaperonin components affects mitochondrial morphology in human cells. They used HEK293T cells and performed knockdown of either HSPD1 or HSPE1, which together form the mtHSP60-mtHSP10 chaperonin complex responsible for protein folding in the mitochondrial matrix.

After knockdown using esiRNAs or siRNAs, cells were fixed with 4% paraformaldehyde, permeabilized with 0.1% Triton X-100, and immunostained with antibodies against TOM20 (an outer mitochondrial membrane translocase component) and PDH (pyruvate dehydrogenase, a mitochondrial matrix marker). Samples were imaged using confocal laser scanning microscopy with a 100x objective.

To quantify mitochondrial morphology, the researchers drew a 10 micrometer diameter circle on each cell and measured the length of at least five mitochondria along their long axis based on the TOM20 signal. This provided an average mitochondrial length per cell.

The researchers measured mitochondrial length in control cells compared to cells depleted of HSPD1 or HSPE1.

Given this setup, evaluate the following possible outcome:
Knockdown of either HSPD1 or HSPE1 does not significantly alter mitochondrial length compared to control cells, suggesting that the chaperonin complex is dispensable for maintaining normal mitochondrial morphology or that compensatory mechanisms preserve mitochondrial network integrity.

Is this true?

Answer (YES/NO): NO